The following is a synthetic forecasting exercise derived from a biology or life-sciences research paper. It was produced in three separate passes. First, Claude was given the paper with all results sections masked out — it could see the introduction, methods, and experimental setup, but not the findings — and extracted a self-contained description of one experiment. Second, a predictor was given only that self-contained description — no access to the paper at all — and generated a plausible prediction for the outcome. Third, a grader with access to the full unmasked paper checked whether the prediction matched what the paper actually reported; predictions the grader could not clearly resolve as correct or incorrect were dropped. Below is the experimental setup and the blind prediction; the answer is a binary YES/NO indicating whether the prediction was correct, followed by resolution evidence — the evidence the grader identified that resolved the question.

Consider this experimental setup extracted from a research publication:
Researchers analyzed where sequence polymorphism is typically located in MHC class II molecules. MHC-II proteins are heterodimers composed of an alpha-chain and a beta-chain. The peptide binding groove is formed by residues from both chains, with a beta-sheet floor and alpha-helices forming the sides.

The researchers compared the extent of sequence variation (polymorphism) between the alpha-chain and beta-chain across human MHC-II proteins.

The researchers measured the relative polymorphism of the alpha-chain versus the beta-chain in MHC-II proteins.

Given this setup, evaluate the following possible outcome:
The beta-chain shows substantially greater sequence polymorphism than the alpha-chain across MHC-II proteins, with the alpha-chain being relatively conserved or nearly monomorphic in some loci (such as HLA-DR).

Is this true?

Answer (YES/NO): YES